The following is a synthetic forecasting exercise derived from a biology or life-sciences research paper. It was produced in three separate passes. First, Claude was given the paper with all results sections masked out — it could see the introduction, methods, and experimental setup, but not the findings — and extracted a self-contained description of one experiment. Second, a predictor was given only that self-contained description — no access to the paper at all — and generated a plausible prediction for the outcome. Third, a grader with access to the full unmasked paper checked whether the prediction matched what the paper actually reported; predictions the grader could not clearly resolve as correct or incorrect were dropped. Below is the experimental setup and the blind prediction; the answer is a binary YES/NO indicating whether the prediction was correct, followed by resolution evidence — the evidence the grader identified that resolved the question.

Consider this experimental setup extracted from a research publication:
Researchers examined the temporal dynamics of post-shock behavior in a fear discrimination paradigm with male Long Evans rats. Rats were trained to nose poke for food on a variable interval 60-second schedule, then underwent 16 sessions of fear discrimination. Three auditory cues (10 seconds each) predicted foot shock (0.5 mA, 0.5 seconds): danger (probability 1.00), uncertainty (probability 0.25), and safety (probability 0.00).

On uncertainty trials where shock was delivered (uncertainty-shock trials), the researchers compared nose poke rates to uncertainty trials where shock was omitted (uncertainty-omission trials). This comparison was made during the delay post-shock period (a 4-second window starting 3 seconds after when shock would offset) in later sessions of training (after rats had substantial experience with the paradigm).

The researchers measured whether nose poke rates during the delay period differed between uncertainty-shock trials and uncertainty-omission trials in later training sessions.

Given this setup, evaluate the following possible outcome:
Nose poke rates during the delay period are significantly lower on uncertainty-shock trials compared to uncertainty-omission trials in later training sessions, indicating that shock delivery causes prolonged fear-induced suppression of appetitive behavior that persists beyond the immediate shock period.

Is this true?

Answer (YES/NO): NO